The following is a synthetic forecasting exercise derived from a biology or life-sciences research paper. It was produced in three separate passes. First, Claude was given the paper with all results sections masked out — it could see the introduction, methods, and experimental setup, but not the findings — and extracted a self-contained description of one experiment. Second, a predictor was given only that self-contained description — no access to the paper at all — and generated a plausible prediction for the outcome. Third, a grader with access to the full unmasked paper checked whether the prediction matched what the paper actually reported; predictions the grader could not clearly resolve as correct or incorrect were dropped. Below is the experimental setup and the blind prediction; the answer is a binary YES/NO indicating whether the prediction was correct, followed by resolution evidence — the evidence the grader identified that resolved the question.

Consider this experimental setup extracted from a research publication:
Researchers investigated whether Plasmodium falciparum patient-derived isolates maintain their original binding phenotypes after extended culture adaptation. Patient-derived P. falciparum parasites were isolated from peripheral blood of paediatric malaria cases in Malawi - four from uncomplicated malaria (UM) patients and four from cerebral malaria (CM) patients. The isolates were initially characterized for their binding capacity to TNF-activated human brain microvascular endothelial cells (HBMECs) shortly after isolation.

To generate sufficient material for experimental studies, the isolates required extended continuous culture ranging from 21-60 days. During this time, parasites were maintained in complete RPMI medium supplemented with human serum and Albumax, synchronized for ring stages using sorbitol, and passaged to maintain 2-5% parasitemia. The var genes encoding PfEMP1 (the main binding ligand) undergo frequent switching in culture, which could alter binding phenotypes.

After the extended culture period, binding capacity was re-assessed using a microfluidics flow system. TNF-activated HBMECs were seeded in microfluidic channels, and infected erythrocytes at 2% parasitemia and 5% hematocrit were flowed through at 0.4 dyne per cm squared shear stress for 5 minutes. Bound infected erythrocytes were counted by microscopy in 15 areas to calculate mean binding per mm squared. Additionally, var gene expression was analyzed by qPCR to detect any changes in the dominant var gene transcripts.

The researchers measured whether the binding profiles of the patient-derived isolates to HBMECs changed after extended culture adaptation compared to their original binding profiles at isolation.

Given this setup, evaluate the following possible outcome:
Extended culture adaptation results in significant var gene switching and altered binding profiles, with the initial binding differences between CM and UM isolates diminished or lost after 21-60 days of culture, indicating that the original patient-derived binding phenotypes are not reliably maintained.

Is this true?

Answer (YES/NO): YES